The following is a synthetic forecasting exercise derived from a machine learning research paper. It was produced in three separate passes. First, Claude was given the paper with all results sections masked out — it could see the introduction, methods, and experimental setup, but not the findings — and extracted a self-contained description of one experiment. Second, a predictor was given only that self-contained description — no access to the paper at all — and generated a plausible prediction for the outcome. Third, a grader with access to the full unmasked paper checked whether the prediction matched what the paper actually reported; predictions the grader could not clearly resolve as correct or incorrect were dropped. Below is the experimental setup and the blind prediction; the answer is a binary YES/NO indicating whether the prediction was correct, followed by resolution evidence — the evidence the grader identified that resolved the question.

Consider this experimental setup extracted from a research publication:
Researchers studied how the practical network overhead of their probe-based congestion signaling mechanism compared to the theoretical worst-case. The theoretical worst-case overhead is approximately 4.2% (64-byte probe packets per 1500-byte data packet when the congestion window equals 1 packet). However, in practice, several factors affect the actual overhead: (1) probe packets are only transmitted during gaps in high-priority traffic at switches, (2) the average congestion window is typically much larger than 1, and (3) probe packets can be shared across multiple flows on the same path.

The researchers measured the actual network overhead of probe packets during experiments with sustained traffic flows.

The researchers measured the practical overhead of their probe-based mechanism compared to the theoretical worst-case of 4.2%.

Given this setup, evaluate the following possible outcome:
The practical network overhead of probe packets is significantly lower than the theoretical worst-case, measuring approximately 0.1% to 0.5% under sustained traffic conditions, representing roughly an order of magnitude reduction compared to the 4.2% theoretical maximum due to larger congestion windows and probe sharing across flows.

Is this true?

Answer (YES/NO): NO